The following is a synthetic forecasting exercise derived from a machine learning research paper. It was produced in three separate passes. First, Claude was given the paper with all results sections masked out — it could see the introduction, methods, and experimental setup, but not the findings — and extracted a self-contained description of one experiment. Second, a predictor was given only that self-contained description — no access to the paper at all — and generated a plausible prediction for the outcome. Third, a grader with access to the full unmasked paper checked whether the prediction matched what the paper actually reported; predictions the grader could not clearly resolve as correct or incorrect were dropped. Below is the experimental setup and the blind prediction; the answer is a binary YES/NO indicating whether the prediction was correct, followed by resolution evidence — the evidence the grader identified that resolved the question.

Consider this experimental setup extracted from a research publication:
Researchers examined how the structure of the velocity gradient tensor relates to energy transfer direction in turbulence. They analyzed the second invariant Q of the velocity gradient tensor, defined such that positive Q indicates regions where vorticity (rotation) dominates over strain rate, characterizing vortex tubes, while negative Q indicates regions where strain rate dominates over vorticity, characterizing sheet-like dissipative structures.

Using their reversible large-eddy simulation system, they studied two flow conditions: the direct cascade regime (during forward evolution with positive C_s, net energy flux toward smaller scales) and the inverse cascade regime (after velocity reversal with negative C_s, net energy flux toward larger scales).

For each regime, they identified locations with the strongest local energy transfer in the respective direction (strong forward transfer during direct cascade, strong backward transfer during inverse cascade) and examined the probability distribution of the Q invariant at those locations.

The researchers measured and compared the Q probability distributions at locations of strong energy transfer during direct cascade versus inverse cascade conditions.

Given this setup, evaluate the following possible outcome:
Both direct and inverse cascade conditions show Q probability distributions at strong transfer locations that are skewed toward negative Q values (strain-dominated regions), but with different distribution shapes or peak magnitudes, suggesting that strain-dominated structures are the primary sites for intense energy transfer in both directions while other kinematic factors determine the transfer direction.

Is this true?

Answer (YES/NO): YES